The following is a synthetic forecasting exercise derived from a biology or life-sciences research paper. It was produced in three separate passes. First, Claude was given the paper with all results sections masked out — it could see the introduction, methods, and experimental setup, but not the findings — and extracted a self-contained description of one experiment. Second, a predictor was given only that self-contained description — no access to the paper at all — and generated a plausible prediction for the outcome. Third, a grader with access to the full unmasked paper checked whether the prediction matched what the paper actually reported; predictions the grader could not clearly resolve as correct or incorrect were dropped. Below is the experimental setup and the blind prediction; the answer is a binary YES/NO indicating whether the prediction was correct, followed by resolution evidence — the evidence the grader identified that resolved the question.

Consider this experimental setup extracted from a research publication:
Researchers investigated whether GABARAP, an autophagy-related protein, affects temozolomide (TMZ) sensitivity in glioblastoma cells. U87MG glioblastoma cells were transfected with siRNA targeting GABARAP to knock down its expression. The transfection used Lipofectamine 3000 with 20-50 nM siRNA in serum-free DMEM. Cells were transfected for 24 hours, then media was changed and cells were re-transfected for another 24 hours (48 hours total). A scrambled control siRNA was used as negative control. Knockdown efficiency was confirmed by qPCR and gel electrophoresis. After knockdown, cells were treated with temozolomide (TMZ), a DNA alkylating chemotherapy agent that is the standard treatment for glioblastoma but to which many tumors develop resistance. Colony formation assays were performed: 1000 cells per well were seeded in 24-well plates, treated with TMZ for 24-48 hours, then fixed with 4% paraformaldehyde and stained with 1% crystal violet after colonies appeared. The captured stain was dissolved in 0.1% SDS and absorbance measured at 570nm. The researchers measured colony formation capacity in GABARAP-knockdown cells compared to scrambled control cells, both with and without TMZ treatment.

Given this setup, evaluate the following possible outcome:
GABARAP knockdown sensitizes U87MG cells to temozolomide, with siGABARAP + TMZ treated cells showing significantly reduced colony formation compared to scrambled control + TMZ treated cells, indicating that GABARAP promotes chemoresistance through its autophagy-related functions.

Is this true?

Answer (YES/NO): NO